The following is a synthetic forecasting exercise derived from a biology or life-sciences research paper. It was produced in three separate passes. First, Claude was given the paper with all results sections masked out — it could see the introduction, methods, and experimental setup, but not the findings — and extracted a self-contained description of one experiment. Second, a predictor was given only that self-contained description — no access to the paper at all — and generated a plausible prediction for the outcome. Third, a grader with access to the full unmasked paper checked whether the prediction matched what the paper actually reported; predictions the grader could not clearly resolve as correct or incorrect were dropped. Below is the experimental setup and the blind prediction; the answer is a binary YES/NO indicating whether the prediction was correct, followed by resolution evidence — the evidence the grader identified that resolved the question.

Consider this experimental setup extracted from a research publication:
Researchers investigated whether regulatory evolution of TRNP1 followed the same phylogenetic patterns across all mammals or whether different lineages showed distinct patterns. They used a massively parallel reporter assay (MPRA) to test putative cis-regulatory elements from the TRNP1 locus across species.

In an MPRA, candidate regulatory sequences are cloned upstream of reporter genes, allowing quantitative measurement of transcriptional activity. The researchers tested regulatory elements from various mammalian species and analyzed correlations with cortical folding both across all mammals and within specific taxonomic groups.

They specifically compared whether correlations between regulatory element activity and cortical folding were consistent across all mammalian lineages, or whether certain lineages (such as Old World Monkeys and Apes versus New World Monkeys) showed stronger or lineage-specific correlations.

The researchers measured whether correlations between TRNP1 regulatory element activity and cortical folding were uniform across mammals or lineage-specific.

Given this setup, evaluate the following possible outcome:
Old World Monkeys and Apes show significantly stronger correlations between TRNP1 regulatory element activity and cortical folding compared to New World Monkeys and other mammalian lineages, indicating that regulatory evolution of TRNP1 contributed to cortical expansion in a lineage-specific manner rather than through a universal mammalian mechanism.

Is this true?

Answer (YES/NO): YES